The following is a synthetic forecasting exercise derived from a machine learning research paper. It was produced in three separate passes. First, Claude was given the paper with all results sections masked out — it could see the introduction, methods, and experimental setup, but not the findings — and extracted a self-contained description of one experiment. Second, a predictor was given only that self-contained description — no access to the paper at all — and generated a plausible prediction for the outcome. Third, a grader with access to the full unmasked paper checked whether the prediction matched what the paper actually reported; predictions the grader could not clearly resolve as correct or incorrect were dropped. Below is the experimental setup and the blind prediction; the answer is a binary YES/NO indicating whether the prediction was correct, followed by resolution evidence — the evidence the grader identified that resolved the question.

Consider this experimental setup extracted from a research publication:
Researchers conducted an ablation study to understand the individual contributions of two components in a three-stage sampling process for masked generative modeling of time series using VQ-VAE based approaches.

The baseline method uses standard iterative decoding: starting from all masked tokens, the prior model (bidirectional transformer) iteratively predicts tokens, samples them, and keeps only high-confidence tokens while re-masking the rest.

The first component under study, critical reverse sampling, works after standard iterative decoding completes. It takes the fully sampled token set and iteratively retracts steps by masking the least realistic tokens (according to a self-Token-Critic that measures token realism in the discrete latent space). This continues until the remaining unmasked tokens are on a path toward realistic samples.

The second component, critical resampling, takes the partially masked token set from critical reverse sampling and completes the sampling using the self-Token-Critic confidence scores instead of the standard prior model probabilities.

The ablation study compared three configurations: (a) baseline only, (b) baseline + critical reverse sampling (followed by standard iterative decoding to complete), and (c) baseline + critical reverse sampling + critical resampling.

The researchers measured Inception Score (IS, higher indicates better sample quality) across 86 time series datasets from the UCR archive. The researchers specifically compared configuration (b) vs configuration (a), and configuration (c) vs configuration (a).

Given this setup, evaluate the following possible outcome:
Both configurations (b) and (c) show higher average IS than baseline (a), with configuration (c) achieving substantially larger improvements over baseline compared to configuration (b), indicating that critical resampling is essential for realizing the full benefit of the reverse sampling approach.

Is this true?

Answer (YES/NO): YES